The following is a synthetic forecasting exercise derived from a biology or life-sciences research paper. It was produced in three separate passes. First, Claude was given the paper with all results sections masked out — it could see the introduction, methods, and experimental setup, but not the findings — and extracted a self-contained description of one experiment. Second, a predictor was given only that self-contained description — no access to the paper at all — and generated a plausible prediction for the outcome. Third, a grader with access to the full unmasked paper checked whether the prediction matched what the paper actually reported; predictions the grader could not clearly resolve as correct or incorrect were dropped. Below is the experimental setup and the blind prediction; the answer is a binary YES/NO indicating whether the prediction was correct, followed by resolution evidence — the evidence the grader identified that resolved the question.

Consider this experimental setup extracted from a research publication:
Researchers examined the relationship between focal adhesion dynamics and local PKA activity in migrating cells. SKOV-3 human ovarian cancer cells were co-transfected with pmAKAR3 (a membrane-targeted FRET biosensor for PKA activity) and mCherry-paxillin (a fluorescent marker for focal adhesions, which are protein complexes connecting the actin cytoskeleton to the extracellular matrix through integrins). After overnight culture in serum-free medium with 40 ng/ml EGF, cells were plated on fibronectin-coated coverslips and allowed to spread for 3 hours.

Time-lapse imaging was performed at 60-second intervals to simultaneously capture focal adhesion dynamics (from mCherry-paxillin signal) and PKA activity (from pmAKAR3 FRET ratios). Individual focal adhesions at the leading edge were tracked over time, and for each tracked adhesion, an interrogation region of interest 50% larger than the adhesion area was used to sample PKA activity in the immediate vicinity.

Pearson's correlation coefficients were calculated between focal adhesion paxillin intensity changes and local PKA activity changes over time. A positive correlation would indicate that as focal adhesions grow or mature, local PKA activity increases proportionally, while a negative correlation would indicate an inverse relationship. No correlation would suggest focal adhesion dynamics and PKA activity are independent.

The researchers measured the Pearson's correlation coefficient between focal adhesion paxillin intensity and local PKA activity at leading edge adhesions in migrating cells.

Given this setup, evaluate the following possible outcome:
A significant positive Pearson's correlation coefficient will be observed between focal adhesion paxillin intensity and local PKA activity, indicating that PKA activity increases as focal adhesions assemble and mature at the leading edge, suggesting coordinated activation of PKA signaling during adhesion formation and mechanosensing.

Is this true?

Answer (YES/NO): NO